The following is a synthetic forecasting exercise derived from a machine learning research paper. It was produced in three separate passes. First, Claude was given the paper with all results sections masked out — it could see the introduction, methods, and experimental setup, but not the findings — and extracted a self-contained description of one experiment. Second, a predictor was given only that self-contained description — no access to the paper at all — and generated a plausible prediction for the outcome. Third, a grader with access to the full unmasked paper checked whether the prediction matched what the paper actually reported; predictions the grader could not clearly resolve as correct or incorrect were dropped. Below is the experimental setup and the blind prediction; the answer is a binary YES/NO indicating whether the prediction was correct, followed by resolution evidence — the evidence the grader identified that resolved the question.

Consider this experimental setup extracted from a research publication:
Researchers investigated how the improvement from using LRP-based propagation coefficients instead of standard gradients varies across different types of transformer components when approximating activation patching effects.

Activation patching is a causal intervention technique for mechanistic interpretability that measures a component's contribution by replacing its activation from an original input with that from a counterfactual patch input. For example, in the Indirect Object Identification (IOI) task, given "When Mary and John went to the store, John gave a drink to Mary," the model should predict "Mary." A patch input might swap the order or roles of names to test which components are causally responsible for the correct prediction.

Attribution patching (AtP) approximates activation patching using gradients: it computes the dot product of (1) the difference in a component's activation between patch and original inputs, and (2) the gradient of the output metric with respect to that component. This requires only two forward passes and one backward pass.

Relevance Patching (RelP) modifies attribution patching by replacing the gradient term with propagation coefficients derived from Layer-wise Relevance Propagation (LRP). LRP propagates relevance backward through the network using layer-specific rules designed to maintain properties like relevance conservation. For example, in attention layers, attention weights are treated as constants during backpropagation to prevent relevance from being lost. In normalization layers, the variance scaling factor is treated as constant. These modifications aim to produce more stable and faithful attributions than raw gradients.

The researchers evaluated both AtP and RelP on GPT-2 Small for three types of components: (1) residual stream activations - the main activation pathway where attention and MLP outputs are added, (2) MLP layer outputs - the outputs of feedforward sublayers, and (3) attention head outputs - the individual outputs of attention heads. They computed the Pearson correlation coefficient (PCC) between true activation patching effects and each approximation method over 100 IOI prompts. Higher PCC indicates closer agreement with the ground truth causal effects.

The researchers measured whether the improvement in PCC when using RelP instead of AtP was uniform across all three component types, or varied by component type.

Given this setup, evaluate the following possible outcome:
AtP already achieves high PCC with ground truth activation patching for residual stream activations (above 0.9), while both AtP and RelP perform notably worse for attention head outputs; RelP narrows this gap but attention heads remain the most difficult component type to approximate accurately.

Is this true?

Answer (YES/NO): NO